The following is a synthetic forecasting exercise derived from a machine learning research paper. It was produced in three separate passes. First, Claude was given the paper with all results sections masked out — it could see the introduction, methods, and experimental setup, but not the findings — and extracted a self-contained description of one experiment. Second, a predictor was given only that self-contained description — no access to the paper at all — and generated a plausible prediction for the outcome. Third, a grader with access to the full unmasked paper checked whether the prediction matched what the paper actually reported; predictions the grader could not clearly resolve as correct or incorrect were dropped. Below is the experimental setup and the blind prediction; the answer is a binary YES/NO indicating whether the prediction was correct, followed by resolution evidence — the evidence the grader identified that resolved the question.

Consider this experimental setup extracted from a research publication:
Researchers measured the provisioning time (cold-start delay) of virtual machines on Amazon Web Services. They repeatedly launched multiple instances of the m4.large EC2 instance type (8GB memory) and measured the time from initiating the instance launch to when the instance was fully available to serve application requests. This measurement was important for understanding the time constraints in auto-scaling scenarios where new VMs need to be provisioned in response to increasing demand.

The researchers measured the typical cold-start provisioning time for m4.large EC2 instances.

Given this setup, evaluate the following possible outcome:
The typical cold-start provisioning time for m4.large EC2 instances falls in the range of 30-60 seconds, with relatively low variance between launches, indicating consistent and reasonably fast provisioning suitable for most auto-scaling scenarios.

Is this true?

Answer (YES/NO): NO